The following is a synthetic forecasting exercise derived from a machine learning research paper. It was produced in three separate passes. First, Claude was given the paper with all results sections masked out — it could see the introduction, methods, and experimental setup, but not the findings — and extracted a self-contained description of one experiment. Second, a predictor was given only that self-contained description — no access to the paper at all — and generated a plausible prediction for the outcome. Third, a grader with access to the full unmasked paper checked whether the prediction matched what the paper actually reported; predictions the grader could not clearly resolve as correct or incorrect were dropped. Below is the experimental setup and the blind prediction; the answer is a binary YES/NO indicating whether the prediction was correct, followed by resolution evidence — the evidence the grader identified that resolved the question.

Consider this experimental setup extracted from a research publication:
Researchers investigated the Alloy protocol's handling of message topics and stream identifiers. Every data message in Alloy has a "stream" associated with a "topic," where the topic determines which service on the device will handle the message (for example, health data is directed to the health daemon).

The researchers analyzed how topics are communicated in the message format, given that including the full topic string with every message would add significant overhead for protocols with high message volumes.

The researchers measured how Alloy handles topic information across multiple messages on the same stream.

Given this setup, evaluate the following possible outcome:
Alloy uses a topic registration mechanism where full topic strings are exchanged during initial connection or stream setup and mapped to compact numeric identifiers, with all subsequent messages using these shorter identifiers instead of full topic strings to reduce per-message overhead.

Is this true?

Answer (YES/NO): NO